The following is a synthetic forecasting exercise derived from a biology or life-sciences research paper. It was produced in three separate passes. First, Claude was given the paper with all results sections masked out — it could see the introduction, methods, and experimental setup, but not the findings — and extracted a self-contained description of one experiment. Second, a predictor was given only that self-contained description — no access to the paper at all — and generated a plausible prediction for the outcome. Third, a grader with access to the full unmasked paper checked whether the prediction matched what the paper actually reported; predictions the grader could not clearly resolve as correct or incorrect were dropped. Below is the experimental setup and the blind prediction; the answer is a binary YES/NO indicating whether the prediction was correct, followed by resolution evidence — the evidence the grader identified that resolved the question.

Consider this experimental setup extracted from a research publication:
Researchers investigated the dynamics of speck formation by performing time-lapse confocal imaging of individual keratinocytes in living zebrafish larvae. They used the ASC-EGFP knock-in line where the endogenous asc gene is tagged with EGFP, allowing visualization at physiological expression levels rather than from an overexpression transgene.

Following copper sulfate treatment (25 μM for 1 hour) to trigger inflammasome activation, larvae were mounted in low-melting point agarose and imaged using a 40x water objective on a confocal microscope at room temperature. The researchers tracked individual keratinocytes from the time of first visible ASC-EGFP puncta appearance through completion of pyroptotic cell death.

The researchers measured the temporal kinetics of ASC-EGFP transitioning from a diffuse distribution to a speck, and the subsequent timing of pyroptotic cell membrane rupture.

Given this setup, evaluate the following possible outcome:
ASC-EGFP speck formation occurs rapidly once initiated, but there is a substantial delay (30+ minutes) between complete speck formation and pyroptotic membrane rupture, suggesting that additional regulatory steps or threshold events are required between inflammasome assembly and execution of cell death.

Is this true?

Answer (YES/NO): NO